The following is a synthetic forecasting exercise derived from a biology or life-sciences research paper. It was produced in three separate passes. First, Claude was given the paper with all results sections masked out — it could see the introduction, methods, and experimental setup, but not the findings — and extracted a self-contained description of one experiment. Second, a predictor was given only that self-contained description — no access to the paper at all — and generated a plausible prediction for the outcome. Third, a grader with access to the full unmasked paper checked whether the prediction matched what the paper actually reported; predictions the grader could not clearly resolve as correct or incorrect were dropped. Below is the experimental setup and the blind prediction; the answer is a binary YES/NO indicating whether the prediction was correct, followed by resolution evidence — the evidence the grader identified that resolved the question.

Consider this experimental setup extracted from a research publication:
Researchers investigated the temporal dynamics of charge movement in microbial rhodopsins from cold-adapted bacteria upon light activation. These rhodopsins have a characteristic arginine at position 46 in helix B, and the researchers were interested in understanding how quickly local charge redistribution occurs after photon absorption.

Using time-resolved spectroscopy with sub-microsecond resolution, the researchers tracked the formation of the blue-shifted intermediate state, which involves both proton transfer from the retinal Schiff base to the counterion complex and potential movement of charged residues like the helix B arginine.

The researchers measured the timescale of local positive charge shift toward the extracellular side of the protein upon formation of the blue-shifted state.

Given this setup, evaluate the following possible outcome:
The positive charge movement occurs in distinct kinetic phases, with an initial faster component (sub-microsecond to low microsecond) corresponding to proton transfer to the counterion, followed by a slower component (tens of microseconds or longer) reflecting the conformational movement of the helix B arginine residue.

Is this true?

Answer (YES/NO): NO